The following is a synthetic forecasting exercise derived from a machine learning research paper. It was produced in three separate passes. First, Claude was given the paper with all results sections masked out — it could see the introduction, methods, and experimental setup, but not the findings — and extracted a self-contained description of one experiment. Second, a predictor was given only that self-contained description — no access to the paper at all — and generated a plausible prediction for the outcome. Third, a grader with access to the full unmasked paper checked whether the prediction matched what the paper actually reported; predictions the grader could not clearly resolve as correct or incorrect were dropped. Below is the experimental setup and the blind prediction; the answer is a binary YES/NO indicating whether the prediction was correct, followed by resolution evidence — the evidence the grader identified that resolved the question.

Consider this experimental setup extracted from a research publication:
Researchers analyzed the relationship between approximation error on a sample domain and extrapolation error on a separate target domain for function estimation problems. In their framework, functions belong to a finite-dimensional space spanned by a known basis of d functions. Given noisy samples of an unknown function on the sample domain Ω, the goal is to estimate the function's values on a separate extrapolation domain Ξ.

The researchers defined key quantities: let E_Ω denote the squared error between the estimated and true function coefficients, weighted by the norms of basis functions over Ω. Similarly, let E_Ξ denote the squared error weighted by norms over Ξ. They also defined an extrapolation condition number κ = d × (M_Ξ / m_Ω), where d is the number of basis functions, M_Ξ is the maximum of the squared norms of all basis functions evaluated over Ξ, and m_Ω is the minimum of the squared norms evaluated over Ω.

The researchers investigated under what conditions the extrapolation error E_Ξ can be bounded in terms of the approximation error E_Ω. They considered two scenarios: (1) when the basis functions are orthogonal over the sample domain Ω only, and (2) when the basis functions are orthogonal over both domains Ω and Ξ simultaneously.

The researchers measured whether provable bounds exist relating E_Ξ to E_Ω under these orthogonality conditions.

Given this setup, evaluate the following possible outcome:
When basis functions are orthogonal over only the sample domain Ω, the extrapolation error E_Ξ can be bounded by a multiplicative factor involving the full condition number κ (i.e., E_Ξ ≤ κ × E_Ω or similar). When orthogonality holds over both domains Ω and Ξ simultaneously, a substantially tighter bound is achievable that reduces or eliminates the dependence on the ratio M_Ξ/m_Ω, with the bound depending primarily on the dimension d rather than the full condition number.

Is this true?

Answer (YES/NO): NO